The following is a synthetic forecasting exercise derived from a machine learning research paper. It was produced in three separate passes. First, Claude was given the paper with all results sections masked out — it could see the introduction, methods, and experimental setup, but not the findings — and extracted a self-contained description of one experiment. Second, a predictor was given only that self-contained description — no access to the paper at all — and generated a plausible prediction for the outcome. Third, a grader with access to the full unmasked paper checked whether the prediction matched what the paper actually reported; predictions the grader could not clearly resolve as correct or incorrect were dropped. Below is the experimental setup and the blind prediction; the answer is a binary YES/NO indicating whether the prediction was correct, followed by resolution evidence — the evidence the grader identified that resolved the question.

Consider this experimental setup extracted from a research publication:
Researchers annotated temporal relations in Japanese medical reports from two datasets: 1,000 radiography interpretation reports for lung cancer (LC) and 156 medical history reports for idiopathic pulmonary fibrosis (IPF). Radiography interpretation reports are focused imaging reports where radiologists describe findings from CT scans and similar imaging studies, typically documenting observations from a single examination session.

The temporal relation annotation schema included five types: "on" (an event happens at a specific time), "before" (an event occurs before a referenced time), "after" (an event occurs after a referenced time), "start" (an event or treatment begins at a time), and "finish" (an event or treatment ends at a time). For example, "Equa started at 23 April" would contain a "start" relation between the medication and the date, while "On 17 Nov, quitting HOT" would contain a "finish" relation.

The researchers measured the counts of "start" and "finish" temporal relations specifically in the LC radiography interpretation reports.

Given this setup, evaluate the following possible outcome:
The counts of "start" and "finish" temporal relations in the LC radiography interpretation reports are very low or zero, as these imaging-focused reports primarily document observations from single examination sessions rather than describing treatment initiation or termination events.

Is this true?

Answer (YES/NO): YES